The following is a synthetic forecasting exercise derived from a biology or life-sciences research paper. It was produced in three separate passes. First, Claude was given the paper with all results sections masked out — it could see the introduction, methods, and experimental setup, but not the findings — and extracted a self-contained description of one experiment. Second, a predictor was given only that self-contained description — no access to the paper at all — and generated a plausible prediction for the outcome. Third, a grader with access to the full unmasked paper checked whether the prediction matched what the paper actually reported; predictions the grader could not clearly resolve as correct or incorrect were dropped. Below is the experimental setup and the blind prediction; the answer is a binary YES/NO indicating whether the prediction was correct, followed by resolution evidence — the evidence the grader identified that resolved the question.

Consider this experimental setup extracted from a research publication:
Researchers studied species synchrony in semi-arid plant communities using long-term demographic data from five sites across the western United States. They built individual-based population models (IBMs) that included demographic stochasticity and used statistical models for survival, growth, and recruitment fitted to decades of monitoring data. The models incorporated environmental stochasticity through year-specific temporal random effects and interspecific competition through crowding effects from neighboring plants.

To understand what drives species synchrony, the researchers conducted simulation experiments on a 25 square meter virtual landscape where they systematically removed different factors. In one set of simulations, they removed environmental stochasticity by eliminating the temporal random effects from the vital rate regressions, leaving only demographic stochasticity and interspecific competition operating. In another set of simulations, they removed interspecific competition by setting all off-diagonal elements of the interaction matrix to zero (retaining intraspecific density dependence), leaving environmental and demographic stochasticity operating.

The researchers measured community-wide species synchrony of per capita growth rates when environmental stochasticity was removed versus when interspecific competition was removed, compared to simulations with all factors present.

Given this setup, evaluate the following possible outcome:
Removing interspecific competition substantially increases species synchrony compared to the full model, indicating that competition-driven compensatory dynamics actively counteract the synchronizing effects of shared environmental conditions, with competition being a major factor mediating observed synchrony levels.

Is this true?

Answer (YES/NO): NO